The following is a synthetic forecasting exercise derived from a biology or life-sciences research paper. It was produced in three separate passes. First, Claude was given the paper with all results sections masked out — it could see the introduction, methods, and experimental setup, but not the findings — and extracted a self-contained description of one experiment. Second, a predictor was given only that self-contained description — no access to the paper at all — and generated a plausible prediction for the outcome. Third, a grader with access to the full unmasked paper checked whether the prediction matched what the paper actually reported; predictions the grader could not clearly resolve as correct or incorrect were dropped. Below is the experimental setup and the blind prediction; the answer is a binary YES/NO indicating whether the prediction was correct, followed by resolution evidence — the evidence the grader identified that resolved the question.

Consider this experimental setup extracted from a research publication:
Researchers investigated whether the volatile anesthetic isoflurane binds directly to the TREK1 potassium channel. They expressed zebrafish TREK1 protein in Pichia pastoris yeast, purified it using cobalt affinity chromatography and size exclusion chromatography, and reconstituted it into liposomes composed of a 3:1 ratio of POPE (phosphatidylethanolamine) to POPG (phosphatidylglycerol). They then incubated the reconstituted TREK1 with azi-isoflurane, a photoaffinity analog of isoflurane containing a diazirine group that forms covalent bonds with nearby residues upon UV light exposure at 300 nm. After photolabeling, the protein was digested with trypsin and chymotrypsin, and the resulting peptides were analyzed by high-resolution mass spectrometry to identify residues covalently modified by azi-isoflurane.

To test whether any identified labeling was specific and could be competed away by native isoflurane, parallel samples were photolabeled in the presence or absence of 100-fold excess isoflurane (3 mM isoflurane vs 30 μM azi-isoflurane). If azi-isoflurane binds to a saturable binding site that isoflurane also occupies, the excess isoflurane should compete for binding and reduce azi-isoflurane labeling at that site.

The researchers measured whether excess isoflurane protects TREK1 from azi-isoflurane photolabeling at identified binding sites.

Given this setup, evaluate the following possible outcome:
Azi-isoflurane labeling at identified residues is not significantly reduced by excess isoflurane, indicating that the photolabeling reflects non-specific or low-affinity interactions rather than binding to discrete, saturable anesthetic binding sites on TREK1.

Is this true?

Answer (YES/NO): NO